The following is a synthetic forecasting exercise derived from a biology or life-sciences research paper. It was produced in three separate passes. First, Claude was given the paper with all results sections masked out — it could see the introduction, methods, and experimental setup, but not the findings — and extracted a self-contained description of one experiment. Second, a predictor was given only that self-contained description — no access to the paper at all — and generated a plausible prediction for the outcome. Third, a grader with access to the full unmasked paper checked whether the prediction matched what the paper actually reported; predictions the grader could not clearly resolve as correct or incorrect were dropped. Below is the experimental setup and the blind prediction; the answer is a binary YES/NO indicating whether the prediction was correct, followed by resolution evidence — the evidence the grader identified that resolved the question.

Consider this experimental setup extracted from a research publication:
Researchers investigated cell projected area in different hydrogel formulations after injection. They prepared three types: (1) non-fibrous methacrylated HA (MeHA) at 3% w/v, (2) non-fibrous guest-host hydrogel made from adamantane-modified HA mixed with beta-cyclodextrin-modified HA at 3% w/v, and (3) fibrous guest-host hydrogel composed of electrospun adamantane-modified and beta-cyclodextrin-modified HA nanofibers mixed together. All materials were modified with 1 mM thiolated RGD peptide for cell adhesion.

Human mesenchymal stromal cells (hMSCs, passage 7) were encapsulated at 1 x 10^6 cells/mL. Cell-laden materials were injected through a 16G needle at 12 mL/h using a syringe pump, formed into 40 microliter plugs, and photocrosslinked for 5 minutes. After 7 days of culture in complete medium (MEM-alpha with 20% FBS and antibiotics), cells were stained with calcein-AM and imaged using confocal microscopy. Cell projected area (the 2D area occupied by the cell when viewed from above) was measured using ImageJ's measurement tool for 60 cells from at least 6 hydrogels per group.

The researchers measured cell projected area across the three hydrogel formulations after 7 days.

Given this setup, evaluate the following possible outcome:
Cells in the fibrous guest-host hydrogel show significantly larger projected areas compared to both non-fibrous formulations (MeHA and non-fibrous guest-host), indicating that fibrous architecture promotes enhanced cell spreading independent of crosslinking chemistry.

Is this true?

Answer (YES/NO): NO